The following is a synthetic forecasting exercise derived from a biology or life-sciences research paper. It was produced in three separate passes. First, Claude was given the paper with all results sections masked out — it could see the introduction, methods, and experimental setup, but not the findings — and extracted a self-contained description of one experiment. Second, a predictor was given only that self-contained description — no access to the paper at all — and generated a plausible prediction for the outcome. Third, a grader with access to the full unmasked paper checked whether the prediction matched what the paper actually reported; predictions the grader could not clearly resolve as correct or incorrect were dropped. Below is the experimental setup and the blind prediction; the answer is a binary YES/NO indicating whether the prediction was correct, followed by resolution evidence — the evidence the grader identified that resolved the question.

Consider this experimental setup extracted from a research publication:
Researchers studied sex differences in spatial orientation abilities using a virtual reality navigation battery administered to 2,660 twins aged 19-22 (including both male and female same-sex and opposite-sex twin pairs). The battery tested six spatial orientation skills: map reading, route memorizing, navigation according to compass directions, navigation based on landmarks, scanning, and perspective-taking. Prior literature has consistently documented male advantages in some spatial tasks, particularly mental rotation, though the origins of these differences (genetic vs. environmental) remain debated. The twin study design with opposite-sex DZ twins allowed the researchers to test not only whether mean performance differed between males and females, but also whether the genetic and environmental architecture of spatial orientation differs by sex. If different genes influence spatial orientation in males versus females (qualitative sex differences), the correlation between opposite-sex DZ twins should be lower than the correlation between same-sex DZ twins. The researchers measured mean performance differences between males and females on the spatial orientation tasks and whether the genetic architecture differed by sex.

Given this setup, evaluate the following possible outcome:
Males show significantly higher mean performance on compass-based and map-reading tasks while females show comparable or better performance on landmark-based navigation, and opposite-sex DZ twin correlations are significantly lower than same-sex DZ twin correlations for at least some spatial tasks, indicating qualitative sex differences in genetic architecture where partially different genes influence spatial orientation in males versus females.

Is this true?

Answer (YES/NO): NO